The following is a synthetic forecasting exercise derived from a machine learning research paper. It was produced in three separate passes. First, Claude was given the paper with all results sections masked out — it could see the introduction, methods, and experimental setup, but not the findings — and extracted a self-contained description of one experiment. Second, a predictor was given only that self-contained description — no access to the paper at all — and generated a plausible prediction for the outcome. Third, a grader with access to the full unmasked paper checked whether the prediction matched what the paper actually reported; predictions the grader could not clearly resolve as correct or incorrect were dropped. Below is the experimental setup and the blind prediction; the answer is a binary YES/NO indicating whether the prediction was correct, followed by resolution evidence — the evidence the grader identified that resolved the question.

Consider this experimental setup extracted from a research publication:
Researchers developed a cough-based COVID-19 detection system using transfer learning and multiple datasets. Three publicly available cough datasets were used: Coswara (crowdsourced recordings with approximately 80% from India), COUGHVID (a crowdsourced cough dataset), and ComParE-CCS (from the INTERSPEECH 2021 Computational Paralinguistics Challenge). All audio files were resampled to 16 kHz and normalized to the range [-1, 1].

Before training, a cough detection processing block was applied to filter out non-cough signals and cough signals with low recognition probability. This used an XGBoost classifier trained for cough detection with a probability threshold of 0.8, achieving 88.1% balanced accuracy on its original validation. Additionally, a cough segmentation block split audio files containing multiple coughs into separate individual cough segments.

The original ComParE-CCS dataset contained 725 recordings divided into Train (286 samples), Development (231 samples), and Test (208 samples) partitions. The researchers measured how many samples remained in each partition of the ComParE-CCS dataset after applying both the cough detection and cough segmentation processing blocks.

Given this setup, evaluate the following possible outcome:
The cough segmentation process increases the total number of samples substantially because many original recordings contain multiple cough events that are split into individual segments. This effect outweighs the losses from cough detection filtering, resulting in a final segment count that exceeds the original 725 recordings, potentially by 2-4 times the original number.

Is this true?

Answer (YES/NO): NO